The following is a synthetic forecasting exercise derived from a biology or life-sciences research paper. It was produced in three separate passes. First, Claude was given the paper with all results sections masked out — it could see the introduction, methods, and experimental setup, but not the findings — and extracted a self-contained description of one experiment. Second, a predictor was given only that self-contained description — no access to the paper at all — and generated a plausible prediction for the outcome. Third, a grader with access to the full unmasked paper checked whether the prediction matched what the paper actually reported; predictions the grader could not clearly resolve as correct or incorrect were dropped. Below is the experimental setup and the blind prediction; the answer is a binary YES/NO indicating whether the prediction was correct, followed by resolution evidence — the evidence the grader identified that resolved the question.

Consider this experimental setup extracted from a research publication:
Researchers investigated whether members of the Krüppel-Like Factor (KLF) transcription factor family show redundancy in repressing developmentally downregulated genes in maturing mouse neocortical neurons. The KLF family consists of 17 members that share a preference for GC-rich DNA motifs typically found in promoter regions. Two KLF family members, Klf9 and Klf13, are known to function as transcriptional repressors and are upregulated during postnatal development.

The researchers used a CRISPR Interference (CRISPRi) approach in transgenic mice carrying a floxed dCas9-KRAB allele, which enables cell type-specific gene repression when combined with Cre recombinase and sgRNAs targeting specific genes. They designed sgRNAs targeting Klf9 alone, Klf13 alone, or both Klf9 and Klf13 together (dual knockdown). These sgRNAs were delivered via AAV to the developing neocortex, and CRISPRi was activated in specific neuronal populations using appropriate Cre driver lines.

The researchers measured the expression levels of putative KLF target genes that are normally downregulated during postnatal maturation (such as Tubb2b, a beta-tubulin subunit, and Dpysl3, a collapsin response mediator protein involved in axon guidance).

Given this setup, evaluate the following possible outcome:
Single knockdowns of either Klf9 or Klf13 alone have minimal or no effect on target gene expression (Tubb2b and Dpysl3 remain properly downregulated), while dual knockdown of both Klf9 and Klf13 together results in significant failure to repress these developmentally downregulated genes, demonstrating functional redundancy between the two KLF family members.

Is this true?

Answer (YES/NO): NO